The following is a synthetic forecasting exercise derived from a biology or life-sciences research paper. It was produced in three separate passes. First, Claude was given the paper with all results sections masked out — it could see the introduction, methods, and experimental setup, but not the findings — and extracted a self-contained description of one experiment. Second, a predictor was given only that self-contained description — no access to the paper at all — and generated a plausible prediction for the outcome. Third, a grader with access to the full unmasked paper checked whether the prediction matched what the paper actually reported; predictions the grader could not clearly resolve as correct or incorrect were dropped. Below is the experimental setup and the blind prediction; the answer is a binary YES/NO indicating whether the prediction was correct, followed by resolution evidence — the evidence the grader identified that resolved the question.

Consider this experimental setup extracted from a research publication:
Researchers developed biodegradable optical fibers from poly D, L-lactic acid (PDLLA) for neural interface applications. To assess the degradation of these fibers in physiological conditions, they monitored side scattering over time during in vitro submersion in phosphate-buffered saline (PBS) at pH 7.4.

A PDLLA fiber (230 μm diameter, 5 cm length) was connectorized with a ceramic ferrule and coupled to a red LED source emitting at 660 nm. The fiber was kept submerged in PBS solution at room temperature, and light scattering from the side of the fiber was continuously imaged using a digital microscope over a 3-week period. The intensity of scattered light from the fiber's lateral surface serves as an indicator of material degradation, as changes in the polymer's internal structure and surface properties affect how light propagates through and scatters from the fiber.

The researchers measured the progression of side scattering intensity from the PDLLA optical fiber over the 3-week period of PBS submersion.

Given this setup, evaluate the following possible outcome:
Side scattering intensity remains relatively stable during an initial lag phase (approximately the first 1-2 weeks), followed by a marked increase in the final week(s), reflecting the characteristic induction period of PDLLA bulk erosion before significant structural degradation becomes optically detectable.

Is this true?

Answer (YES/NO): NO